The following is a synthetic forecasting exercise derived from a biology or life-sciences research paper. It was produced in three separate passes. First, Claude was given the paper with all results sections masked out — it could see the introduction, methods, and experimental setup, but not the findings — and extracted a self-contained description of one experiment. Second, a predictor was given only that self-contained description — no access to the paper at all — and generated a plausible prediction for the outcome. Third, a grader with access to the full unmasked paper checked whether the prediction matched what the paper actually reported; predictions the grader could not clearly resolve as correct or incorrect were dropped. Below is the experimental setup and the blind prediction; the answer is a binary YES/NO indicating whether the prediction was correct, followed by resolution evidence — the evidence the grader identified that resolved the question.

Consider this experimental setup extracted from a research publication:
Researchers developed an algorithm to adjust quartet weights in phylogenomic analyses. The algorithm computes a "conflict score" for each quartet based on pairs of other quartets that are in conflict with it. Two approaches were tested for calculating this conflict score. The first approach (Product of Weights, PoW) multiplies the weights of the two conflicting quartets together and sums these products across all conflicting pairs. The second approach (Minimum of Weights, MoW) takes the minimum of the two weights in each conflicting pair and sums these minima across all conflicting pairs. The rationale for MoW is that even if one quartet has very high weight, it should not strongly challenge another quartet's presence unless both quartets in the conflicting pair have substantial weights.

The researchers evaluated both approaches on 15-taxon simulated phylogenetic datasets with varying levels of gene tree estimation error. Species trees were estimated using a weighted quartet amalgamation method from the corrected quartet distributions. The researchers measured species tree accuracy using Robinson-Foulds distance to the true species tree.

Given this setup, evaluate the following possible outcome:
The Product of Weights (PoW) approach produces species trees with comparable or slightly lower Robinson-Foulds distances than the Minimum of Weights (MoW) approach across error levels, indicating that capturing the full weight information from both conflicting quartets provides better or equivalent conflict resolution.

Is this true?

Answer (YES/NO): NO